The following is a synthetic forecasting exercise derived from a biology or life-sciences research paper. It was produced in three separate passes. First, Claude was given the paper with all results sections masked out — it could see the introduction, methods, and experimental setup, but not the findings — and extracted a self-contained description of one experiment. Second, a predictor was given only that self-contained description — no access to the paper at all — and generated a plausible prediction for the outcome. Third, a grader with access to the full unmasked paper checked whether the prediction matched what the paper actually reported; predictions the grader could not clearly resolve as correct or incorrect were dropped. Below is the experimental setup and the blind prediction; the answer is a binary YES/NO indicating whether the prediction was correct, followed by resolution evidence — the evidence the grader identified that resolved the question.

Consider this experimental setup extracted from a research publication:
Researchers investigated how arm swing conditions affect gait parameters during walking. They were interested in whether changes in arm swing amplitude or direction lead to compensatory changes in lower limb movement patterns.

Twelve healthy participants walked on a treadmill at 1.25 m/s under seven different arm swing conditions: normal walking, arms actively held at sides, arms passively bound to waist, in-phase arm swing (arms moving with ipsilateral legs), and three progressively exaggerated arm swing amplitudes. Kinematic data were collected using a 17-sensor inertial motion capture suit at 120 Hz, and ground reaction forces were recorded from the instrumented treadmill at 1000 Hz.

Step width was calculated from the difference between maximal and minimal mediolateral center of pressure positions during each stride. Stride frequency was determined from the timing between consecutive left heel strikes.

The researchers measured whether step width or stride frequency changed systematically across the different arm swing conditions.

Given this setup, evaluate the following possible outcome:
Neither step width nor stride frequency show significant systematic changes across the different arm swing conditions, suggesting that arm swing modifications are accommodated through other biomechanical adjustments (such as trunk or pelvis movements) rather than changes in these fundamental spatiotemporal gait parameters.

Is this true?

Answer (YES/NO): NO